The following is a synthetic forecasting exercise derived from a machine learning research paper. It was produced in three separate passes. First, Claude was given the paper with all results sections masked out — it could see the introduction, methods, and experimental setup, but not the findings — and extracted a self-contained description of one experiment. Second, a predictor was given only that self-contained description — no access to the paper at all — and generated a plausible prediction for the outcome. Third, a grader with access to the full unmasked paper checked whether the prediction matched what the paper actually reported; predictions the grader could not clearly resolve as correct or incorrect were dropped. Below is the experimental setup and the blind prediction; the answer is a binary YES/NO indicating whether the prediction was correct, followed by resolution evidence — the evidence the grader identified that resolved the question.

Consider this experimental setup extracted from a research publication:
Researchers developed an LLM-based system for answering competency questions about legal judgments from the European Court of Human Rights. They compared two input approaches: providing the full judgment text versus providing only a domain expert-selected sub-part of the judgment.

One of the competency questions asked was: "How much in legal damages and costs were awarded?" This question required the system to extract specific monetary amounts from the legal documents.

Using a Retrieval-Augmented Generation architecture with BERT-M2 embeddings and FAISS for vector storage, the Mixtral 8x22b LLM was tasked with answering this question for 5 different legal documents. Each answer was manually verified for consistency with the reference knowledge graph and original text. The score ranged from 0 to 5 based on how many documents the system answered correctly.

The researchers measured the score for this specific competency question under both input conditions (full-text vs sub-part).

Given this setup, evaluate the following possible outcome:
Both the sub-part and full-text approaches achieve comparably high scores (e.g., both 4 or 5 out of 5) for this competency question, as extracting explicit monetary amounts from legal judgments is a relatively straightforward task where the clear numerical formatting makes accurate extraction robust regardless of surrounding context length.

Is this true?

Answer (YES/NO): NO